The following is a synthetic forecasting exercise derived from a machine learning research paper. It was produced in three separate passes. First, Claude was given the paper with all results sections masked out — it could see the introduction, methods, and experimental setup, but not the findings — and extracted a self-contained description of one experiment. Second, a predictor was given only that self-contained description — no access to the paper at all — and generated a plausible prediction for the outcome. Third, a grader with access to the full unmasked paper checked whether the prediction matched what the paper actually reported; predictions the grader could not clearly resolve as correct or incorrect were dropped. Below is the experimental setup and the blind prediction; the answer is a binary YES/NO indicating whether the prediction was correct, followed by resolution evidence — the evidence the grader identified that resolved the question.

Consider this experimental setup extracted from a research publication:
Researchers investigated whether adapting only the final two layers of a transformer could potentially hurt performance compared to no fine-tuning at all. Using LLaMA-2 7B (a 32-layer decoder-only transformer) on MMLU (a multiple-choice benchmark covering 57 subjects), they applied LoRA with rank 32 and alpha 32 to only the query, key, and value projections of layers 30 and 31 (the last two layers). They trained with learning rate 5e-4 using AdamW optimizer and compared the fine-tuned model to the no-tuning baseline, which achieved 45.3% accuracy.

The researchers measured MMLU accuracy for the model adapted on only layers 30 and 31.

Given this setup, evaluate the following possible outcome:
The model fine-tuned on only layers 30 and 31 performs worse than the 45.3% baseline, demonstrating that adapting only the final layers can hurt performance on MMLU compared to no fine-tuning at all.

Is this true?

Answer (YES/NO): YES